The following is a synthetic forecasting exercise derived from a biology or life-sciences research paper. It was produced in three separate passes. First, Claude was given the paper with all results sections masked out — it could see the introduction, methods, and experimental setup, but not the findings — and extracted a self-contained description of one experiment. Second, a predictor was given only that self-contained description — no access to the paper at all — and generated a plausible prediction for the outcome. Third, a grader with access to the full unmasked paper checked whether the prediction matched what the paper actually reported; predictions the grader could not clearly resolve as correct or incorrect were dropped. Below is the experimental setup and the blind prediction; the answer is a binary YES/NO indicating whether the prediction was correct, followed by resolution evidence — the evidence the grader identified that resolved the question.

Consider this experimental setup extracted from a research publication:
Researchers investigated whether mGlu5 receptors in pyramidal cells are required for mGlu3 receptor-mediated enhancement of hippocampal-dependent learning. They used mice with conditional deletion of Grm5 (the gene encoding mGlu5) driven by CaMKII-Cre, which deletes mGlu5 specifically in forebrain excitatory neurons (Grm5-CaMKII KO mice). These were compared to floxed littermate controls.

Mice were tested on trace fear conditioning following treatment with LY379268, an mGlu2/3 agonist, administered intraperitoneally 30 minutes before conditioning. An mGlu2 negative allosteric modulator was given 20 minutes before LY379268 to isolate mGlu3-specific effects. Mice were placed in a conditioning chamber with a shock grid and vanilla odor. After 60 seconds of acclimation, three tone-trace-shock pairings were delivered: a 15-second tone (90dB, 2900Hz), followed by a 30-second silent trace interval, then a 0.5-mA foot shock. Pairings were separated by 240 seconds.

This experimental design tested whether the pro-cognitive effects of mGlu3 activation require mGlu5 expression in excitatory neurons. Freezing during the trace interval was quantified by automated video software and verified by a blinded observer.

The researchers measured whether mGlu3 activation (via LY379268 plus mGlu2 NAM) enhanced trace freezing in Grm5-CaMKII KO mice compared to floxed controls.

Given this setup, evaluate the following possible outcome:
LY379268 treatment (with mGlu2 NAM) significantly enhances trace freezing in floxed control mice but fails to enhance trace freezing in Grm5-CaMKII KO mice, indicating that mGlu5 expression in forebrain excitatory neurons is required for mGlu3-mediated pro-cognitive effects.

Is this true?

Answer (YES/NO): YES